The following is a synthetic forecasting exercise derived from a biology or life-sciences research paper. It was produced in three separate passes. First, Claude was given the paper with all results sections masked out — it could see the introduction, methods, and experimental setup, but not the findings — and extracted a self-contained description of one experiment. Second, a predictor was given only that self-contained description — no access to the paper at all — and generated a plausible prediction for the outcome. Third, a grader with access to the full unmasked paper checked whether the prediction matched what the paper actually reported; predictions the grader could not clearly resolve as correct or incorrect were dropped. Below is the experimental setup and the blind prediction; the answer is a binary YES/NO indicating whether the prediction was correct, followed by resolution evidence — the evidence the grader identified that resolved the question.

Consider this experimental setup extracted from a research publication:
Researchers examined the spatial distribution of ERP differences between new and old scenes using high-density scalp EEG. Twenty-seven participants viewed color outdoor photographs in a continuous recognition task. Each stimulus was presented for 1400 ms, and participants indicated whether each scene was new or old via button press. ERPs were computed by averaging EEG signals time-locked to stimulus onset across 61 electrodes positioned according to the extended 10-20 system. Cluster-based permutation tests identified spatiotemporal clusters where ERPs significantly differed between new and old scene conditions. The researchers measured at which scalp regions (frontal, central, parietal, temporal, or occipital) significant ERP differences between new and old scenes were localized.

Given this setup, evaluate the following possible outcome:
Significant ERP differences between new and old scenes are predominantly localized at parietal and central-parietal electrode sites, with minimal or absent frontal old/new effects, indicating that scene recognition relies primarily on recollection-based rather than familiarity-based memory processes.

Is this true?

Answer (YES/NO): NO